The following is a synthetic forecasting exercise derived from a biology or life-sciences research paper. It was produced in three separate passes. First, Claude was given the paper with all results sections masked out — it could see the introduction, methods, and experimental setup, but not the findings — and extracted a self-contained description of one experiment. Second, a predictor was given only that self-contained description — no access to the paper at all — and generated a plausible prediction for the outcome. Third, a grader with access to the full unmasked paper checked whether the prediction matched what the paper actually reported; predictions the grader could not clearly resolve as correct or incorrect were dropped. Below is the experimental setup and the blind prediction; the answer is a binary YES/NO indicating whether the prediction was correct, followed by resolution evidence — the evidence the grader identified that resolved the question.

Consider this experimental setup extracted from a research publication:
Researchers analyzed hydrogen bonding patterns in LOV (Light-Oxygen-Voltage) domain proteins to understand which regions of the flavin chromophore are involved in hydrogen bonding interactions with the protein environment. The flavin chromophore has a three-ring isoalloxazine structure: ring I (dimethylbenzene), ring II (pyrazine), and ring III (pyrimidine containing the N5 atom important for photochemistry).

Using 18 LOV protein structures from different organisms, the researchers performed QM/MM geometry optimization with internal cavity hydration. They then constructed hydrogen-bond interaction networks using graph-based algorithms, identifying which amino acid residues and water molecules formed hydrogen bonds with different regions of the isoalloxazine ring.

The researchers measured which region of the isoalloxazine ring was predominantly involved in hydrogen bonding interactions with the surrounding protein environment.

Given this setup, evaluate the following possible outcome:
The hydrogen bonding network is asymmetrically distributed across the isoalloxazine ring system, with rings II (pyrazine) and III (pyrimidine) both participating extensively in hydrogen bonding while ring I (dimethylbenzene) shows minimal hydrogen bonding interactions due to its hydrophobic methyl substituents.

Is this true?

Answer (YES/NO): NO